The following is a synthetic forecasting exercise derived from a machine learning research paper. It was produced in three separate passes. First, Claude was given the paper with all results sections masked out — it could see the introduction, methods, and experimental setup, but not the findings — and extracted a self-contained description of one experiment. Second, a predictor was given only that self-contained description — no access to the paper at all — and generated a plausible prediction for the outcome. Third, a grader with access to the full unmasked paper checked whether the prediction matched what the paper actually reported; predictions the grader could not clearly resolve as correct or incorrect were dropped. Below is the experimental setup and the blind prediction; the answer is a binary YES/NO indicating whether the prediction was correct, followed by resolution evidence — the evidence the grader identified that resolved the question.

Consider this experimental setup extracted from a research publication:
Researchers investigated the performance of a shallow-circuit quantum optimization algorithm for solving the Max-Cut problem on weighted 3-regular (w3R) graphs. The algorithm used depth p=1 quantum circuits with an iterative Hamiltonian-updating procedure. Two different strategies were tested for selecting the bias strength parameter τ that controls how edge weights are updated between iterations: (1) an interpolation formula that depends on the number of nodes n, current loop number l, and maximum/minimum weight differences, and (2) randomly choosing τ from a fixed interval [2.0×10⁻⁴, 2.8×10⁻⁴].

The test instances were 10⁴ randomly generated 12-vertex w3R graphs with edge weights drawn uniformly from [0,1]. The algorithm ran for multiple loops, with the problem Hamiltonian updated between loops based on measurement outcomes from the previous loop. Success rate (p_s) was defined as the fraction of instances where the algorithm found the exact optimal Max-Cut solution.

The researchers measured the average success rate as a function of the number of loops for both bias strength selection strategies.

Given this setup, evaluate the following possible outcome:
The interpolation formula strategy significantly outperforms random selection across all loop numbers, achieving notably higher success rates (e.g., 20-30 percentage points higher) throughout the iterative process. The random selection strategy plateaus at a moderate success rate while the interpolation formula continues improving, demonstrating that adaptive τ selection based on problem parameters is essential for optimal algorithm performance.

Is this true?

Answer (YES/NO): NO